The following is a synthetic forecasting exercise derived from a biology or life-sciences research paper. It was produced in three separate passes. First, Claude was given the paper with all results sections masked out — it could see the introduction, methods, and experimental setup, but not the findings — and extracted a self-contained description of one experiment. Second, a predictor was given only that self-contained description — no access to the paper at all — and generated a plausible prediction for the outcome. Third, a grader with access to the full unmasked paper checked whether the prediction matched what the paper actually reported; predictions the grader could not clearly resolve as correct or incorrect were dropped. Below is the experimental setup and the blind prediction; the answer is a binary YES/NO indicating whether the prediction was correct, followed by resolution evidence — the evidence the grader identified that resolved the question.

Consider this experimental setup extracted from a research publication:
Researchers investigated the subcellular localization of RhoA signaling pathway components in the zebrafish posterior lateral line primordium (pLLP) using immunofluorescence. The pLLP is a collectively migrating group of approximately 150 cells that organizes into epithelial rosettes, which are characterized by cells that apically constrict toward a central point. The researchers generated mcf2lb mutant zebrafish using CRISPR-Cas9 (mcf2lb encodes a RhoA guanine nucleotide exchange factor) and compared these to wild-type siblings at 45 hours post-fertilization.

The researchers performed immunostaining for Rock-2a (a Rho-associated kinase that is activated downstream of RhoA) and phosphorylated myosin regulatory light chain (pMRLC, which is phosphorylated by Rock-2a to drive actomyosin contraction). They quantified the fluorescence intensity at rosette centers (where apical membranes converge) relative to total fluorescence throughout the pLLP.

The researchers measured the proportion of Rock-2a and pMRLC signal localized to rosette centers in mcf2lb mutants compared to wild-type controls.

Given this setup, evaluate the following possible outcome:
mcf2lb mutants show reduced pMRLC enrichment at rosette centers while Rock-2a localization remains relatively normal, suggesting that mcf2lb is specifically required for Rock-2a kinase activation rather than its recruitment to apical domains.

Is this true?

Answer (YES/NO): NO